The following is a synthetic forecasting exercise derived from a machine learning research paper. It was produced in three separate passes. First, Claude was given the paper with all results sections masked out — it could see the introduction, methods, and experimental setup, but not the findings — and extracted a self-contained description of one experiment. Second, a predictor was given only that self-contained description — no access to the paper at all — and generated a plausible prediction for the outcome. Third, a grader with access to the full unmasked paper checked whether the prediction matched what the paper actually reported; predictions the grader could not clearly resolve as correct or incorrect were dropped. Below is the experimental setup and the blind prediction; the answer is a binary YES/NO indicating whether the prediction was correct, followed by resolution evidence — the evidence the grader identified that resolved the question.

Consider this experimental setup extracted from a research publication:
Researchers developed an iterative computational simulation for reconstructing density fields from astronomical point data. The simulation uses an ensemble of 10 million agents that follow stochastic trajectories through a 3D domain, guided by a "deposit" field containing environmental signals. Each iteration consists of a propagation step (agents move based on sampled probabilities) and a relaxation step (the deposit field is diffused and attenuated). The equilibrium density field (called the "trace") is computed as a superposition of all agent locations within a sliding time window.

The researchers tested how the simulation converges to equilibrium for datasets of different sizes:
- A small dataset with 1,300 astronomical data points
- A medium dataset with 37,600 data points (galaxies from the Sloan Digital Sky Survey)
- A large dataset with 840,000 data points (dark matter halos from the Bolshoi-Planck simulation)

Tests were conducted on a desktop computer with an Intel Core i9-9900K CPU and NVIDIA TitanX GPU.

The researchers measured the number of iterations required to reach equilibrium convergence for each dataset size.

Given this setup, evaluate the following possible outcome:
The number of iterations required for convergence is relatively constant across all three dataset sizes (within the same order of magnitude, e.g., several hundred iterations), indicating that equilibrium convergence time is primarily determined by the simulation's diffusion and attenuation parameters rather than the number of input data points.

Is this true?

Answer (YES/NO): YES